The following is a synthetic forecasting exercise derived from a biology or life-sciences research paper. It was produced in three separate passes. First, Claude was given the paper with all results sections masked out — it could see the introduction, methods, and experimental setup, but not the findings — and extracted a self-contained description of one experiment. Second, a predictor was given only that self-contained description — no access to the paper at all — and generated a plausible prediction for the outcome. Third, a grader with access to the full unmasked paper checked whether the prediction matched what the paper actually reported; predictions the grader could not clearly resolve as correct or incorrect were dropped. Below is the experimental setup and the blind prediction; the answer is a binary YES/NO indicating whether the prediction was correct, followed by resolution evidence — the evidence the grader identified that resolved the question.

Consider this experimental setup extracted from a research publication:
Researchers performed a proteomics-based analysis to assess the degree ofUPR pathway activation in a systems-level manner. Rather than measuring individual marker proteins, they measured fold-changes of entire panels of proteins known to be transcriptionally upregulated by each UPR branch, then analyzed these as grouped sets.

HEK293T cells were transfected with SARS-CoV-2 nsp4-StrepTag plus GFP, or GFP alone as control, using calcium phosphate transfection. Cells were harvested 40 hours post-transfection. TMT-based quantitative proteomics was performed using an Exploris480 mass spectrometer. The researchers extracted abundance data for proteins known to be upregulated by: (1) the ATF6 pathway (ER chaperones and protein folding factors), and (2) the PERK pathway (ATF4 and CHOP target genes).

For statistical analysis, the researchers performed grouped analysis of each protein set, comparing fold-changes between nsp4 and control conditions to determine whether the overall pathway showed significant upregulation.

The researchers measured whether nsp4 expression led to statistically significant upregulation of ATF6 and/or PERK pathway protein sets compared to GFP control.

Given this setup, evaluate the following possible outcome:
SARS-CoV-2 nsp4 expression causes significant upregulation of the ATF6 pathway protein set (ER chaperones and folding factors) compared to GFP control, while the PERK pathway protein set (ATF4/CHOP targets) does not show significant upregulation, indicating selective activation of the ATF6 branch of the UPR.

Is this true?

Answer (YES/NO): NO